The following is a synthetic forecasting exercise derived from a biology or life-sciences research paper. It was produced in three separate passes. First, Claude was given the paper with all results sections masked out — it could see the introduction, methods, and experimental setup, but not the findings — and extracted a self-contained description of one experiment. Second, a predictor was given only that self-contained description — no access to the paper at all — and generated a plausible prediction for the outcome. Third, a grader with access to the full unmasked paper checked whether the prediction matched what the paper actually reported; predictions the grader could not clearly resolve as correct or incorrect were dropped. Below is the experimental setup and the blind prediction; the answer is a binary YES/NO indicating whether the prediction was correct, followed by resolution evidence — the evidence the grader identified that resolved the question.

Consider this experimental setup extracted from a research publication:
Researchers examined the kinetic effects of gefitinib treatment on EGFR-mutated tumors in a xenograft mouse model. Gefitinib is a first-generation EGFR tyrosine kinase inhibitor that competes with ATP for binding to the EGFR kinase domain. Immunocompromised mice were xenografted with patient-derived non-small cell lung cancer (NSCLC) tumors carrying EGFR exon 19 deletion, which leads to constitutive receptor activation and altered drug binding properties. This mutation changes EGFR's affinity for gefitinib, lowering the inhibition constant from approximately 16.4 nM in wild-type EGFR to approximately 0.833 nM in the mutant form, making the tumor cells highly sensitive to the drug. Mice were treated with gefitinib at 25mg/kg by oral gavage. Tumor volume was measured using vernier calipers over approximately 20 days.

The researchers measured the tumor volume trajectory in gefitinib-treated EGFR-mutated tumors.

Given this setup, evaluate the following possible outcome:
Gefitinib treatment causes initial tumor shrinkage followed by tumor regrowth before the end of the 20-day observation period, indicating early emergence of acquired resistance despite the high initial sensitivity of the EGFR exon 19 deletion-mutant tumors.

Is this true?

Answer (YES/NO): NO